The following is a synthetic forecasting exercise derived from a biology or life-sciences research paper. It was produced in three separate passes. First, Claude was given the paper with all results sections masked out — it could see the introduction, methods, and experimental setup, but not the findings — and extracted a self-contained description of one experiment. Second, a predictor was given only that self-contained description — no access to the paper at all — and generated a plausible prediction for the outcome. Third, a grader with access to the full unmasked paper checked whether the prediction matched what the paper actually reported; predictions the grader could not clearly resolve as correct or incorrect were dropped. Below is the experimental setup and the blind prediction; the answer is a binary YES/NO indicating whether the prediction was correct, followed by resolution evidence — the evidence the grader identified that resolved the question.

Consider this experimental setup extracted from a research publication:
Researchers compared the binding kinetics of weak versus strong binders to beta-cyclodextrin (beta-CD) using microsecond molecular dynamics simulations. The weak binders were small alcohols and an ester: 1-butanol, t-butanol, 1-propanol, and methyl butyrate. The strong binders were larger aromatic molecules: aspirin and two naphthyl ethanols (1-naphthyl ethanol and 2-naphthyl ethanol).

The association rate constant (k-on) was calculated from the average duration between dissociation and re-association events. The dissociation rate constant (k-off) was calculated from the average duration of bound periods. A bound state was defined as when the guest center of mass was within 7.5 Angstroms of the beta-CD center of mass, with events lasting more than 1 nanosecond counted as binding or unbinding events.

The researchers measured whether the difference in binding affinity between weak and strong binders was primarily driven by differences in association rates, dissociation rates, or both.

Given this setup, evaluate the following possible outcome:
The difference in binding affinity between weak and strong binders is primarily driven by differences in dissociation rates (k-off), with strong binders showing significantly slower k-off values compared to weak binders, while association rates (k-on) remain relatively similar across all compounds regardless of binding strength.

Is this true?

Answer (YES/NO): YES